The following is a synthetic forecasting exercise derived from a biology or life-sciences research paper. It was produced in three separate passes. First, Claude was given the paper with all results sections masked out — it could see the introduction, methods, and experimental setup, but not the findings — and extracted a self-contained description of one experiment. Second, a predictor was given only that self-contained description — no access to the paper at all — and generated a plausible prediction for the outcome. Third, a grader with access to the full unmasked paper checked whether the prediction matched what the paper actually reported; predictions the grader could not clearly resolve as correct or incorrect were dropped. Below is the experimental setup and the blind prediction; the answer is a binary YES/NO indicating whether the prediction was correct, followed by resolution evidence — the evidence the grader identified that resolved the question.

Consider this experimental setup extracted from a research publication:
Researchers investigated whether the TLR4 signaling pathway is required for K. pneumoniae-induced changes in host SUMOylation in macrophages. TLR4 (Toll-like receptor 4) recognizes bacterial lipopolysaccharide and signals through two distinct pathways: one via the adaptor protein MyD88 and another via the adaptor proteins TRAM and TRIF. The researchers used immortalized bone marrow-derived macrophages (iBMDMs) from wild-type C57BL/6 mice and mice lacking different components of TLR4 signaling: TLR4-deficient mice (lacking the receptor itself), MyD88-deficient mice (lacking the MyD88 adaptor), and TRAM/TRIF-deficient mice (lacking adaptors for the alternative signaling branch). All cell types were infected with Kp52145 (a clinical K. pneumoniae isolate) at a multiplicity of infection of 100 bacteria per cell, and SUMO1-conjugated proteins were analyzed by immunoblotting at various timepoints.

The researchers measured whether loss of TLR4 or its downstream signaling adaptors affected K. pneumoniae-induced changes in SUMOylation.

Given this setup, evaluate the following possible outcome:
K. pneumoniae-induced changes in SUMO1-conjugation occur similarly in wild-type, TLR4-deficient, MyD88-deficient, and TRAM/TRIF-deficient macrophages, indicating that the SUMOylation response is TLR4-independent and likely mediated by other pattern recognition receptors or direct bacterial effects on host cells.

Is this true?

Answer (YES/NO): NO